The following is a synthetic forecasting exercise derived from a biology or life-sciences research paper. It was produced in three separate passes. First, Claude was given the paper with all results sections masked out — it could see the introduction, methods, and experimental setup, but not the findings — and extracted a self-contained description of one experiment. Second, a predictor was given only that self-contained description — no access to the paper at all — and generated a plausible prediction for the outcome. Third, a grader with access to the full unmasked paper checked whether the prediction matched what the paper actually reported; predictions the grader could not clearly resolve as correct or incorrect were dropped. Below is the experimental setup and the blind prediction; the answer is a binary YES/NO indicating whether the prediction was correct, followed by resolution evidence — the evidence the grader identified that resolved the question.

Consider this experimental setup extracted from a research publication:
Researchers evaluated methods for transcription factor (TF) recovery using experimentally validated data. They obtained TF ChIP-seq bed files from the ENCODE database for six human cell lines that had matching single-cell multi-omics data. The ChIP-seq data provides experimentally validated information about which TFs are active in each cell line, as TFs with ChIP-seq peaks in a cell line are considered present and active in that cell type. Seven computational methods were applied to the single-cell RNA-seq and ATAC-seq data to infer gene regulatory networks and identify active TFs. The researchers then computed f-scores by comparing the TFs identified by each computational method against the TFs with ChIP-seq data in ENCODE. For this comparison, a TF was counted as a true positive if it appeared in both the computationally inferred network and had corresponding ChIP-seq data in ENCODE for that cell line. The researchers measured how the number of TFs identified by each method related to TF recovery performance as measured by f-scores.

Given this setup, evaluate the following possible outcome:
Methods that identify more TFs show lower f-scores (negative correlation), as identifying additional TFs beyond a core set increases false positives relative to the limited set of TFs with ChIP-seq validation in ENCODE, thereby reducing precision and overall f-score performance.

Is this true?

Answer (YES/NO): NO